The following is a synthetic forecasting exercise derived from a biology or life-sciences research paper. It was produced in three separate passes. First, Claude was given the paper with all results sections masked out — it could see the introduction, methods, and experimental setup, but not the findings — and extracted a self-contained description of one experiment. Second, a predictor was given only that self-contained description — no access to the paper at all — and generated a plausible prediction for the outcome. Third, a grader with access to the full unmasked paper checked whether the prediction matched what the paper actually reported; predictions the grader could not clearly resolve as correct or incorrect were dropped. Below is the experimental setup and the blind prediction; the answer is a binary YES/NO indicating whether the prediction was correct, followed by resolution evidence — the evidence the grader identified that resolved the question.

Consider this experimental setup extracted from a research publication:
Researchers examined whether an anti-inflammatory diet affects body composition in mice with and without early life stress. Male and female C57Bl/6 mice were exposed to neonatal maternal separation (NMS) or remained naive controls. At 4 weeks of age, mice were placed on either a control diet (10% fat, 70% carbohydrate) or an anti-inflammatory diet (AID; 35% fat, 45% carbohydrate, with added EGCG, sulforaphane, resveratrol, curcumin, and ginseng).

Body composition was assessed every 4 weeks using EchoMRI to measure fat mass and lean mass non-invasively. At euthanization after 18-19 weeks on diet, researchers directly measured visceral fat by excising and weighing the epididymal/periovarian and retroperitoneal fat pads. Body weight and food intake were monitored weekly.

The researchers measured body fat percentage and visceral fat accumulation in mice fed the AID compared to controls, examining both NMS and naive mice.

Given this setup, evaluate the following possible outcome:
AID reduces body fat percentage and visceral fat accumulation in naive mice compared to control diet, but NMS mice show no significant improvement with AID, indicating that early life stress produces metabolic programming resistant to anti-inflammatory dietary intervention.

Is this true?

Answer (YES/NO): NO